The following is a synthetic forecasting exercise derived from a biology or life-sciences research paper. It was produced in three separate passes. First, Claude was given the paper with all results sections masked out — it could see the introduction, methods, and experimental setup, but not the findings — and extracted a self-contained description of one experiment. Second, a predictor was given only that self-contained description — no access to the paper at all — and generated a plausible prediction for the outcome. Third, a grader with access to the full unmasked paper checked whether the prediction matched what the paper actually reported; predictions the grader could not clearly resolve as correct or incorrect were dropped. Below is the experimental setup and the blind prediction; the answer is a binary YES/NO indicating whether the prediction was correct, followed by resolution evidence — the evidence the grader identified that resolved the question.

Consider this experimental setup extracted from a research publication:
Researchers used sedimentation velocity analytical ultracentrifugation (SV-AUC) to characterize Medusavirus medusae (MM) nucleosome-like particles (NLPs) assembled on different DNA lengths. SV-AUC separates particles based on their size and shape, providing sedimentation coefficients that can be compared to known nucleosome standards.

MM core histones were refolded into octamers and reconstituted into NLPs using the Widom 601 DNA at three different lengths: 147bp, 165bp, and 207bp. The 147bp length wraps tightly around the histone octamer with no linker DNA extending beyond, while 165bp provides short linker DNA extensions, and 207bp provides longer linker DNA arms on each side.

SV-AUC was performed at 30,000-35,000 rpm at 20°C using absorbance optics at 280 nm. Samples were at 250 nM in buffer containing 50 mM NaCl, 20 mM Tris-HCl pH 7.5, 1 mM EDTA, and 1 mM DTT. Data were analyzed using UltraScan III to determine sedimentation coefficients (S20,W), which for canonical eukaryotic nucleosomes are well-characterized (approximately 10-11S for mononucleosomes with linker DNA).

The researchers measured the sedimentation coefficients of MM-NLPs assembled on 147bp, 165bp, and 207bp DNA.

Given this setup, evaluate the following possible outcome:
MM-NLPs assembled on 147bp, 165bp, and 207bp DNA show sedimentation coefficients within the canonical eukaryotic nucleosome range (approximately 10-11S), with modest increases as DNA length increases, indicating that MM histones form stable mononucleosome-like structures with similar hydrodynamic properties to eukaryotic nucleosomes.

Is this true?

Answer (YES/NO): NO